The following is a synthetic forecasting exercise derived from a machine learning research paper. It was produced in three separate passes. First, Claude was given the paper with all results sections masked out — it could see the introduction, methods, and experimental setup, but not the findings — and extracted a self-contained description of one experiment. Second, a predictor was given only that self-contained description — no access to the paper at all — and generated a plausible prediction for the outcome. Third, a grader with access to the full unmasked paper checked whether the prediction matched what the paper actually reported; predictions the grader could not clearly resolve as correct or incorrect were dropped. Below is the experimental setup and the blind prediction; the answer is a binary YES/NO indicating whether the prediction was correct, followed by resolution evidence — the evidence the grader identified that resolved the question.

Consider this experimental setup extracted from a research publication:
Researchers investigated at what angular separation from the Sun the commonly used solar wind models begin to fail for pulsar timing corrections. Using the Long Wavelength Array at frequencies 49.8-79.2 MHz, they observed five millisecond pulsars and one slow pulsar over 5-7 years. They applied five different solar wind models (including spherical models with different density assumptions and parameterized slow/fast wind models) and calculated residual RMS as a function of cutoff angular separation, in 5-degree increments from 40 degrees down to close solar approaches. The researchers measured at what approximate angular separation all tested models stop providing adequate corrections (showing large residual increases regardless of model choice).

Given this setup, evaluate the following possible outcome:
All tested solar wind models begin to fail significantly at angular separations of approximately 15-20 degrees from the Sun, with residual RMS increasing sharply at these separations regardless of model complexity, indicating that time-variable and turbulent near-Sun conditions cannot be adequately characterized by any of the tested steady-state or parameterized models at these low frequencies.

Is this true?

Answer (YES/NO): NO